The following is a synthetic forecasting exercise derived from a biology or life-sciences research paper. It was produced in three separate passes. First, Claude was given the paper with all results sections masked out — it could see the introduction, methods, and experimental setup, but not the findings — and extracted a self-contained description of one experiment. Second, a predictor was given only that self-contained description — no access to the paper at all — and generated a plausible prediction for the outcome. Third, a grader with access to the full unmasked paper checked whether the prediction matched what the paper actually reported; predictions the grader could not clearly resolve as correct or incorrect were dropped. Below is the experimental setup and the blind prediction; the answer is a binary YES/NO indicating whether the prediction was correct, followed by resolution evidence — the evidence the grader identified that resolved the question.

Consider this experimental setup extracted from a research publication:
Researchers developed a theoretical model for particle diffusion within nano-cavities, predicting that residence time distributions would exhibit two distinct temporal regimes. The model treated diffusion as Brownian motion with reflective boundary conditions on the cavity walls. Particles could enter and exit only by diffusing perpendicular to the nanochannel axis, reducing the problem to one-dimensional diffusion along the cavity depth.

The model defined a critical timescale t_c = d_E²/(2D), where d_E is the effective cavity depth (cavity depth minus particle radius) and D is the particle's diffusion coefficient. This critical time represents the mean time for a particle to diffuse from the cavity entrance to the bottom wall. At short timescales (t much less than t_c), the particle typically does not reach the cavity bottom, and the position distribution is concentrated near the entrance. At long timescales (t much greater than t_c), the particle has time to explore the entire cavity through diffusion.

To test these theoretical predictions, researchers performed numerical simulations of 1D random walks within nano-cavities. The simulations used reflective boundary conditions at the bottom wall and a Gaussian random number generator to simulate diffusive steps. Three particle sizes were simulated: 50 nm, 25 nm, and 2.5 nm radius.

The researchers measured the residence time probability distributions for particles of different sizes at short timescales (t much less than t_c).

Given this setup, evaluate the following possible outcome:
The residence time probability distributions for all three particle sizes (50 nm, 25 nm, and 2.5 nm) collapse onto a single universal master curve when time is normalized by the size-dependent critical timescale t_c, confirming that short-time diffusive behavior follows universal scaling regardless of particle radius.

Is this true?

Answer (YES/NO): NO